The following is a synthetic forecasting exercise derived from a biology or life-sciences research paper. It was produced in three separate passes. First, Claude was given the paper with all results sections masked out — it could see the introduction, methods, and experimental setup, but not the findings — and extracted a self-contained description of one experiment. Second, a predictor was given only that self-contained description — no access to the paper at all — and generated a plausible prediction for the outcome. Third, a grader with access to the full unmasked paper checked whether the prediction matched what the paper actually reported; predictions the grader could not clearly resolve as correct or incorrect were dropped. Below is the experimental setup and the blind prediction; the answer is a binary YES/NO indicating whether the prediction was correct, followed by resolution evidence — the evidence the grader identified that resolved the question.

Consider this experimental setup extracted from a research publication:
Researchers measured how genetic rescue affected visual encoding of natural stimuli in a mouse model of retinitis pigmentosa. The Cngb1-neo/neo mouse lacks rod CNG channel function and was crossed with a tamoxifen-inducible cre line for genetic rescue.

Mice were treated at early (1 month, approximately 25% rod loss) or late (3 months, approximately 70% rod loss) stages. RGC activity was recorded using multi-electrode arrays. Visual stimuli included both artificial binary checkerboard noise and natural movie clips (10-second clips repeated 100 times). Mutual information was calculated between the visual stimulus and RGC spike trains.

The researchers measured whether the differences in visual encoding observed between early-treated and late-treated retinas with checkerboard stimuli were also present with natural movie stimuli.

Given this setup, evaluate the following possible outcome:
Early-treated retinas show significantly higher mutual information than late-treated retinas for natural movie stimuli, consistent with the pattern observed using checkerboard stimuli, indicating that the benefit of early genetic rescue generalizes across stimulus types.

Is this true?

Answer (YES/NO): YES